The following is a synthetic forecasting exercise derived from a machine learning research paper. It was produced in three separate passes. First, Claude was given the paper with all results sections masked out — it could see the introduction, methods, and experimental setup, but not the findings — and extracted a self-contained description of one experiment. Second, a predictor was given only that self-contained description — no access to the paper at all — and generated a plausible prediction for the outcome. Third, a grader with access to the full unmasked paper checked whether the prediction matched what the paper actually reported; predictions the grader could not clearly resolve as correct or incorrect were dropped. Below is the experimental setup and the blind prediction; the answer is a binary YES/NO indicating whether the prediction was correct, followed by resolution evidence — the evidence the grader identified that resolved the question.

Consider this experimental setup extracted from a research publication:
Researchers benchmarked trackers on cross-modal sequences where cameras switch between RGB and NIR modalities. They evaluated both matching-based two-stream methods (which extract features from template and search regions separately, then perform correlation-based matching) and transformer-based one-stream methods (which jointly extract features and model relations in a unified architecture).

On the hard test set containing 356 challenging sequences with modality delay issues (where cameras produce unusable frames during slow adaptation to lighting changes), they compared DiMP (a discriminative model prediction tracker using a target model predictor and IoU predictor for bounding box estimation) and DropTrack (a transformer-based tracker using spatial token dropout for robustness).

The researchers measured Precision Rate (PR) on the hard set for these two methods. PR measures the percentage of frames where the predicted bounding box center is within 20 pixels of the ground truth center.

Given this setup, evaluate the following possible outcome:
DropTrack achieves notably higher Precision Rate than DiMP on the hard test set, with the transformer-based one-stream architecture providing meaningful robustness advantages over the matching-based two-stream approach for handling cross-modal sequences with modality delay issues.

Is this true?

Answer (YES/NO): YES